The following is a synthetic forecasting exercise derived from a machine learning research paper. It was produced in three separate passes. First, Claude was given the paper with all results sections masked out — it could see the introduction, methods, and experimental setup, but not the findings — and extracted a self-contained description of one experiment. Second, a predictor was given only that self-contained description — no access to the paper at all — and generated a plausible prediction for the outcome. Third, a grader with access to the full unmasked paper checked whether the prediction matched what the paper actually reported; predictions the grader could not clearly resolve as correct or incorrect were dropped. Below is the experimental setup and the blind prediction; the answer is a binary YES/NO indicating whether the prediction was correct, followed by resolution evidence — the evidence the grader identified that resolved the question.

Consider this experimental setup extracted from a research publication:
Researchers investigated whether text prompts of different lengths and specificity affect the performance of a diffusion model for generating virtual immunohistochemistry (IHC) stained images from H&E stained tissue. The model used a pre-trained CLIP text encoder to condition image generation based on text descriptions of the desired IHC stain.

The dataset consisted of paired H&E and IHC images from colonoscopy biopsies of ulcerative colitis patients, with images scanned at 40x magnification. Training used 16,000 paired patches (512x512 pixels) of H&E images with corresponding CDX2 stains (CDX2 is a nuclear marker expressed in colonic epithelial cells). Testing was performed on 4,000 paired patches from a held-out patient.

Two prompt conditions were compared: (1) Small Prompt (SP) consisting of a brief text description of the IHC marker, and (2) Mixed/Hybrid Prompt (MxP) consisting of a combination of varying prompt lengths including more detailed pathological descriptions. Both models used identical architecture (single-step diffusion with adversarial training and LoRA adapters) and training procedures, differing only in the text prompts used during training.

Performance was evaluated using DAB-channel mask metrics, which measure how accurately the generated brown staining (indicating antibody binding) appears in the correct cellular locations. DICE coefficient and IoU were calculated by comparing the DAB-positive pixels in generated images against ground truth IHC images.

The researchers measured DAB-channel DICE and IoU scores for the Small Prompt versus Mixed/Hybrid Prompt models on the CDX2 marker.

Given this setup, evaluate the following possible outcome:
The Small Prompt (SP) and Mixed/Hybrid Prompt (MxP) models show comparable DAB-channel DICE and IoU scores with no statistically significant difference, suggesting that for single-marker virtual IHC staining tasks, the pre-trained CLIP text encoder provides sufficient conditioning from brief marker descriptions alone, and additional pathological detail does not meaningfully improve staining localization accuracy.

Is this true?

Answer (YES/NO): NO